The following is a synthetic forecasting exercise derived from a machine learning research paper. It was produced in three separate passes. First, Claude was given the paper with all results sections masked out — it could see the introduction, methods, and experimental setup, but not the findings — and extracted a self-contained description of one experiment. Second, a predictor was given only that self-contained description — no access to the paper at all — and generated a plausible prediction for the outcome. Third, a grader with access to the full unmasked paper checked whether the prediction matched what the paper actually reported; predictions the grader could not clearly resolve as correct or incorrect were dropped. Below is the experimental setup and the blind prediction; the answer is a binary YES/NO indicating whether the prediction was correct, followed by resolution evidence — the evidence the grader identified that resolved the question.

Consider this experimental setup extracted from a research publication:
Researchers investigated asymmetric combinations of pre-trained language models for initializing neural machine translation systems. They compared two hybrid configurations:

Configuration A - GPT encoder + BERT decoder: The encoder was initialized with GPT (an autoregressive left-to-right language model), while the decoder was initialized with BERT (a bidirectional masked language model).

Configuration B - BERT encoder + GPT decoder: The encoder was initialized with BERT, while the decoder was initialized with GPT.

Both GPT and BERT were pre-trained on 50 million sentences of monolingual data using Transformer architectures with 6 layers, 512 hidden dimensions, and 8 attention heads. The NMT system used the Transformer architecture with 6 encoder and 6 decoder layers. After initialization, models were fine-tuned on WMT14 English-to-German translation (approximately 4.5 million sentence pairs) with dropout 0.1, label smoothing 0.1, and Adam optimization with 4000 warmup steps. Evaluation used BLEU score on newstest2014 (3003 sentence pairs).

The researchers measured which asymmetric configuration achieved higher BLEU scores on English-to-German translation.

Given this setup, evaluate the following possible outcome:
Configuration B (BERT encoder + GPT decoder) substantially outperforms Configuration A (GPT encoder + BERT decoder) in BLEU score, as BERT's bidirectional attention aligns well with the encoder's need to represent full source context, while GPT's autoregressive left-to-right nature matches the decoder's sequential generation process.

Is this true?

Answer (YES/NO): NO